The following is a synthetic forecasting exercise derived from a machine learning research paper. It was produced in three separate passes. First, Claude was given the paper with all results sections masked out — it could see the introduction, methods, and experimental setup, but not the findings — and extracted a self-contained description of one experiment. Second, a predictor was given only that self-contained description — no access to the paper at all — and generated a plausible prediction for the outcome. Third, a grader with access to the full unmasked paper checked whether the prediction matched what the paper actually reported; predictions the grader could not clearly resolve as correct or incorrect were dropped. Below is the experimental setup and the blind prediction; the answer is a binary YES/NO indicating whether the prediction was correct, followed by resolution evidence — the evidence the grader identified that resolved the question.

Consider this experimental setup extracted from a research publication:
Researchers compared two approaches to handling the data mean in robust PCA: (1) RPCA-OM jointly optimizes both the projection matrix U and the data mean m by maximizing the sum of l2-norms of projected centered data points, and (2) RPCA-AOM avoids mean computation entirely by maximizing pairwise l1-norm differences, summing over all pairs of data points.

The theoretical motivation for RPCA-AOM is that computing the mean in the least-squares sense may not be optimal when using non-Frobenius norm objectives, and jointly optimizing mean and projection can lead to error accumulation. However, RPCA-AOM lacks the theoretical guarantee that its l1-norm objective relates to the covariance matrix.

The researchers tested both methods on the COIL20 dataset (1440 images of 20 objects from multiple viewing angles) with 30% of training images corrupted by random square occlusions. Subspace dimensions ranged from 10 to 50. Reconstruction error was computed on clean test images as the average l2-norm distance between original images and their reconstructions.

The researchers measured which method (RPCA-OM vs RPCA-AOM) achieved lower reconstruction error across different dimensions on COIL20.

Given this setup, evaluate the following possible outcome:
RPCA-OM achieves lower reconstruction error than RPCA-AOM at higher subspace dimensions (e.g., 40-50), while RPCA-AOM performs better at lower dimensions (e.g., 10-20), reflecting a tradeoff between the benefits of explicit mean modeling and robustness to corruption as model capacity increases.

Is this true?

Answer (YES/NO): YES